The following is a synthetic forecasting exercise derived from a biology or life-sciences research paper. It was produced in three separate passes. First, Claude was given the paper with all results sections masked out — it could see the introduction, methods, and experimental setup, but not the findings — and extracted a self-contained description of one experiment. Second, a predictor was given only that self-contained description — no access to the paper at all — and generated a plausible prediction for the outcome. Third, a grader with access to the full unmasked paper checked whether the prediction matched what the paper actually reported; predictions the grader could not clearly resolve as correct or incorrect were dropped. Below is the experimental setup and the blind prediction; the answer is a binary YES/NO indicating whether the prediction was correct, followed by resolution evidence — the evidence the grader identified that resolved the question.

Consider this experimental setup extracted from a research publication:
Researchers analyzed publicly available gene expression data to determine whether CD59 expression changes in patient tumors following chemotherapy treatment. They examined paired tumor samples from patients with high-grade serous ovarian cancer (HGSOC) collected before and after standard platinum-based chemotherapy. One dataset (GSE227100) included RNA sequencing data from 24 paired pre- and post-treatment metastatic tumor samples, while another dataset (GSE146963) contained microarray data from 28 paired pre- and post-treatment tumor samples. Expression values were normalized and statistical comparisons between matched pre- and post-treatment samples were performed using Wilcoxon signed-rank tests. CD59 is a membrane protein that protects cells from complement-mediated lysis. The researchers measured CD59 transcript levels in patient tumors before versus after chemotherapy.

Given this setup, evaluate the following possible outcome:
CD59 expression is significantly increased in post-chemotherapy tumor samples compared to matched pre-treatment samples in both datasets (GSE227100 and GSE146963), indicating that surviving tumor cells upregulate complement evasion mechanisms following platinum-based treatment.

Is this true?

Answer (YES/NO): YES